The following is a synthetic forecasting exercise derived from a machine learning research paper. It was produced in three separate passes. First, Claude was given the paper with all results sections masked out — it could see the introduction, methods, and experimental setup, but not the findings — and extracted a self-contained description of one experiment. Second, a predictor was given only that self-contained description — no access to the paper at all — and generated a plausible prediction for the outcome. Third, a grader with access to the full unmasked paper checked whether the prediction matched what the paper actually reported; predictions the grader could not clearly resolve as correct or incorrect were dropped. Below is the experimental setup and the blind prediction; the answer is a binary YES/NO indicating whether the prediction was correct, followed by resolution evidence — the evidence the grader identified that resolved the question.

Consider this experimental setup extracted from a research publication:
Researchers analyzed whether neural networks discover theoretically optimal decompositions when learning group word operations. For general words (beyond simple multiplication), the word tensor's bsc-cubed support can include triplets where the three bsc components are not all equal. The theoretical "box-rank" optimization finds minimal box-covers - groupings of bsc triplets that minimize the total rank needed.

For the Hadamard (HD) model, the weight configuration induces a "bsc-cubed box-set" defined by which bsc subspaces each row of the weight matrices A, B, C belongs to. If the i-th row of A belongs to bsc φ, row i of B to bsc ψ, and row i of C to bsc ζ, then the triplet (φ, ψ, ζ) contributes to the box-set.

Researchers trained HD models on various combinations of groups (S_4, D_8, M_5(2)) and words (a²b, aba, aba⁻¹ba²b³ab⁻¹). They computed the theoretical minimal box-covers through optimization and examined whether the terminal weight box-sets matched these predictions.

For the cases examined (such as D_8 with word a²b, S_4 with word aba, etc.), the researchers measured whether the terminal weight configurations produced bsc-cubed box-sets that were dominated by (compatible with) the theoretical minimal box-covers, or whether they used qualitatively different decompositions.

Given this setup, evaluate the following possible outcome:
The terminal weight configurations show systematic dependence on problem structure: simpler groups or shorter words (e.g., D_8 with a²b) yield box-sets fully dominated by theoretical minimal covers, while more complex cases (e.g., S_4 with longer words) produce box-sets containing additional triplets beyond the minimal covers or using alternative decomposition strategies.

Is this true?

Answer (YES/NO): NO